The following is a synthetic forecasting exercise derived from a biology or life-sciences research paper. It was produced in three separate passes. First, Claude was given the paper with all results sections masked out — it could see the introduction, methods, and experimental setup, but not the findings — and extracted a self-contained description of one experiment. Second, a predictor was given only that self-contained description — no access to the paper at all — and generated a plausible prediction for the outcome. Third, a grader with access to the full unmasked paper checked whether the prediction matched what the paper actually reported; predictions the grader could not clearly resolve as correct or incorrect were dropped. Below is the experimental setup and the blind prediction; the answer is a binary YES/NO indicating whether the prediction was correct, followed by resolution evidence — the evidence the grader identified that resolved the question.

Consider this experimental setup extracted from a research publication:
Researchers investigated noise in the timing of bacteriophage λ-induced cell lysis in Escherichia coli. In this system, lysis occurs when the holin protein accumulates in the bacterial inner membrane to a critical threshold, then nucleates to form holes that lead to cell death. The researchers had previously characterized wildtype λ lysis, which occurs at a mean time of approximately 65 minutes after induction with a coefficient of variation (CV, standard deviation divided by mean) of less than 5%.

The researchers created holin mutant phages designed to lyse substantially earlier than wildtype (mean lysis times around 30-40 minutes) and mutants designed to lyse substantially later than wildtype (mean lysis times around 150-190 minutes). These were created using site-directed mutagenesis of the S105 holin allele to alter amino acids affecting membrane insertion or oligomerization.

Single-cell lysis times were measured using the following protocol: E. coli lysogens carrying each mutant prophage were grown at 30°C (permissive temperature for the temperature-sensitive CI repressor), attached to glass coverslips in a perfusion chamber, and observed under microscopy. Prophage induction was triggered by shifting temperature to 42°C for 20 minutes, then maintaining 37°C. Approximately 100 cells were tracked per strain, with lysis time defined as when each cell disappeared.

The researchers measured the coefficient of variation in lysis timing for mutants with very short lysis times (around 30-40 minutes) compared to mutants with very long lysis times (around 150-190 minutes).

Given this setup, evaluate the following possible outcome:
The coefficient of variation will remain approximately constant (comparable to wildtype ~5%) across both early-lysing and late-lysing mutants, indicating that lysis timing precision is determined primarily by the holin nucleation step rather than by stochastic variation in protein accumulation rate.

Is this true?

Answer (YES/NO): NO